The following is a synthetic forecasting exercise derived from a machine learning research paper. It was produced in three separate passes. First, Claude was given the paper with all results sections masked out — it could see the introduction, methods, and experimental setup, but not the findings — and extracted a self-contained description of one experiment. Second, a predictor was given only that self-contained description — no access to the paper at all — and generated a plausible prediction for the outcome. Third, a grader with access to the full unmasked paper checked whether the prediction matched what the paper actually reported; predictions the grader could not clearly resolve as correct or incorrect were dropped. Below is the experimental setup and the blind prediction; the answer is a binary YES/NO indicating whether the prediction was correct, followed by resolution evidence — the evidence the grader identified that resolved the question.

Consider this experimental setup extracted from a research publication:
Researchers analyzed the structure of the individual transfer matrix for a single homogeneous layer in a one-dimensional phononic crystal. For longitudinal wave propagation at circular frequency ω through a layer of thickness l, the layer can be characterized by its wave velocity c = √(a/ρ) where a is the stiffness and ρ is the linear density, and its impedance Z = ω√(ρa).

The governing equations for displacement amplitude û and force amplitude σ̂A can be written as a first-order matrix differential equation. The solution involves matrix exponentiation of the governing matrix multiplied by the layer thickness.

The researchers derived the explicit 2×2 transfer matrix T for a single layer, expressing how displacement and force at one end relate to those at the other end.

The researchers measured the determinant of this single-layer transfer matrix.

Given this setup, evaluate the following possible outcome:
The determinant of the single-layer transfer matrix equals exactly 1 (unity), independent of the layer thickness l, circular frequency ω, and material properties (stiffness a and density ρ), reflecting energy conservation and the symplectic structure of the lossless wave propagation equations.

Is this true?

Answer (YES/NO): YES